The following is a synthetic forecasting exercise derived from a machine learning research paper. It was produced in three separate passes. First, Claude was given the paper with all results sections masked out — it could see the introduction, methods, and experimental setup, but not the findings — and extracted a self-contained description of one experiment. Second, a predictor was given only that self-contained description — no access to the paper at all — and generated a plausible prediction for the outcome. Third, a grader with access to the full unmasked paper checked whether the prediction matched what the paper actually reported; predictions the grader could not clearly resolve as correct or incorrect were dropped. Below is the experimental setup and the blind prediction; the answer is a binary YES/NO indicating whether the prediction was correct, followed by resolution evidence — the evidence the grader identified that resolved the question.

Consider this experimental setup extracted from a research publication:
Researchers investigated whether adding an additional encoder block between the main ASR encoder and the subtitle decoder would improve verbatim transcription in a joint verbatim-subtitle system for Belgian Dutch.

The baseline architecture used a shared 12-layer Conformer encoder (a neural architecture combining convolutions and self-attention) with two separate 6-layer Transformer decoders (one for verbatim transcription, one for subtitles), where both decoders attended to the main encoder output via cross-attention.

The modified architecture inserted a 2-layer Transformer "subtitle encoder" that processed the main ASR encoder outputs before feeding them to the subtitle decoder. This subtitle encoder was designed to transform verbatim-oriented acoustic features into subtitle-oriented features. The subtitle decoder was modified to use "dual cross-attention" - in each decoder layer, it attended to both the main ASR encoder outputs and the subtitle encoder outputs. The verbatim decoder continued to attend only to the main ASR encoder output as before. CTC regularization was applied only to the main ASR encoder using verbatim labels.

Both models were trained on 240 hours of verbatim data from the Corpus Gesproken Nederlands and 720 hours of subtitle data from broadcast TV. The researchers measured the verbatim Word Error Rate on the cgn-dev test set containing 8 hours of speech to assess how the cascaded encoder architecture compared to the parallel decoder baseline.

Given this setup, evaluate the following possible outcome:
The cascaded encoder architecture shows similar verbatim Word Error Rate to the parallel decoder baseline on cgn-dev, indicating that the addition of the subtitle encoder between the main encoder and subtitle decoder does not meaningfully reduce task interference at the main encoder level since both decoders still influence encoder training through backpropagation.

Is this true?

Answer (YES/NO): NO